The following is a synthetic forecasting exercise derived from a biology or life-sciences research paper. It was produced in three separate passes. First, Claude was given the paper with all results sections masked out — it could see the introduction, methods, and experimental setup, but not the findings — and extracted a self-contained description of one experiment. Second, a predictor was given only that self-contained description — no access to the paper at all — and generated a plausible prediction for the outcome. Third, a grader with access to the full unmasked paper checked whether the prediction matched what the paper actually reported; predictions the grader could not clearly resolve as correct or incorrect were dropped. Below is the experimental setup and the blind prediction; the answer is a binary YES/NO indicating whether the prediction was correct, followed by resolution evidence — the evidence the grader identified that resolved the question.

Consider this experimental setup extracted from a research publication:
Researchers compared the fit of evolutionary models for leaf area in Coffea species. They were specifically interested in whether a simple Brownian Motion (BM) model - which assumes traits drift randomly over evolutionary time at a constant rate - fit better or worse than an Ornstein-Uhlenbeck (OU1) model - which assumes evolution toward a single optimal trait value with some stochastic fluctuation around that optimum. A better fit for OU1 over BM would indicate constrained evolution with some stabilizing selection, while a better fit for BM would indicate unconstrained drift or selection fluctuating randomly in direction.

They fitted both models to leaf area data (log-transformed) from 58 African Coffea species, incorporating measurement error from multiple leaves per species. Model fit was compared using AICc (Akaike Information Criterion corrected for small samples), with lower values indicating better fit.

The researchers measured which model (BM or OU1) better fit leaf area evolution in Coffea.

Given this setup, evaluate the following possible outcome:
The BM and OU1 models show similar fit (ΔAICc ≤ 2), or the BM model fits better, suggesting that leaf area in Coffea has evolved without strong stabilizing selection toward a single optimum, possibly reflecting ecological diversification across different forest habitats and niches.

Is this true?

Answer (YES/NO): NO